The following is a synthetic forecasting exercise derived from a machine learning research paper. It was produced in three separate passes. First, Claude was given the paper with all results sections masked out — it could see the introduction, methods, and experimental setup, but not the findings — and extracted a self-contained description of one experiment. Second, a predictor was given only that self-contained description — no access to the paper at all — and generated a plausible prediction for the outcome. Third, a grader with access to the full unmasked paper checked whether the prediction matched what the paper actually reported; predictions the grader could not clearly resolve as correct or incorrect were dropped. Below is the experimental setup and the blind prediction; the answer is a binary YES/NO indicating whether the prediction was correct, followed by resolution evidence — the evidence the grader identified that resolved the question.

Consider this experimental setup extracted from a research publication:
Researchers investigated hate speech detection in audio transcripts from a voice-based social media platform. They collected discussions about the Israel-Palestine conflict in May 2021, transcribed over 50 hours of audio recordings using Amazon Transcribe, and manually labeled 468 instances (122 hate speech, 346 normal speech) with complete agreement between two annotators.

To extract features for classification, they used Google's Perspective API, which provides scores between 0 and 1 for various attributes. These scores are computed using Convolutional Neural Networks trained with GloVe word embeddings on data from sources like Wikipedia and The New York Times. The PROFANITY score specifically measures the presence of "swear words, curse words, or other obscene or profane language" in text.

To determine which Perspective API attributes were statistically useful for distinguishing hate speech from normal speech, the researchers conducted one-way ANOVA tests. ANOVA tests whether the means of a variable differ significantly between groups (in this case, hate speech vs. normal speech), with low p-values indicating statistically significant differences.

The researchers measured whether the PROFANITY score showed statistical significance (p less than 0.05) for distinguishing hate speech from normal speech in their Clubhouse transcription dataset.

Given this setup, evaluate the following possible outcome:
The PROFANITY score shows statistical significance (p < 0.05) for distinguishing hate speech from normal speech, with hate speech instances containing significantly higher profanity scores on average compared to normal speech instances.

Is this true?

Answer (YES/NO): NO